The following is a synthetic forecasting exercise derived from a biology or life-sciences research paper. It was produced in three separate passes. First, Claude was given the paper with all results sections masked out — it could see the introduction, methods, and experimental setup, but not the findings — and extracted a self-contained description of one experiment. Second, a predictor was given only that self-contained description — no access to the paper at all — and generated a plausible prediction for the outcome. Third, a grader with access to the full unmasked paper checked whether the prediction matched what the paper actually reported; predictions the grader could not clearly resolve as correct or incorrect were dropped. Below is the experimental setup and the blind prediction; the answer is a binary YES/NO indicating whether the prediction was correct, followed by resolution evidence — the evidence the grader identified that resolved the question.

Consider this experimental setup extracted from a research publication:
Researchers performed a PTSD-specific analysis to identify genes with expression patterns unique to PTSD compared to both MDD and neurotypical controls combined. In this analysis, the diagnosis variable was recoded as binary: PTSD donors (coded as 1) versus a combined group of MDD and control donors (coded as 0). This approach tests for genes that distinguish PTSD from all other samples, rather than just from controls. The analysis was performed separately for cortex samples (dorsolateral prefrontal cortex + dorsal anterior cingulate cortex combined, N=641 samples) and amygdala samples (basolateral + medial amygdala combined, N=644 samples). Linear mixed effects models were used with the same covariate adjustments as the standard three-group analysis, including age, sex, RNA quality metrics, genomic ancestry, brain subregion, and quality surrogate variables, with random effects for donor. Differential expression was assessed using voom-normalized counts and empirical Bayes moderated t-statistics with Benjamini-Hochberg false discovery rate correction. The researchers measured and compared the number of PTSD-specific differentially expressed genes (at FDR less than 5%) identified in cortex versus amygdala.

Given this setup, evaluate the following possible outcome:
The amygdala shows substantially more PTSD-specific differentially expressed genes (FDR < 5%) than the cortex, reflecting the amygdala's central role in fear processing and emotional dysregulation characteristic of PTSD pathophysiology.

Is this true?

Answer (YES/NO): NO